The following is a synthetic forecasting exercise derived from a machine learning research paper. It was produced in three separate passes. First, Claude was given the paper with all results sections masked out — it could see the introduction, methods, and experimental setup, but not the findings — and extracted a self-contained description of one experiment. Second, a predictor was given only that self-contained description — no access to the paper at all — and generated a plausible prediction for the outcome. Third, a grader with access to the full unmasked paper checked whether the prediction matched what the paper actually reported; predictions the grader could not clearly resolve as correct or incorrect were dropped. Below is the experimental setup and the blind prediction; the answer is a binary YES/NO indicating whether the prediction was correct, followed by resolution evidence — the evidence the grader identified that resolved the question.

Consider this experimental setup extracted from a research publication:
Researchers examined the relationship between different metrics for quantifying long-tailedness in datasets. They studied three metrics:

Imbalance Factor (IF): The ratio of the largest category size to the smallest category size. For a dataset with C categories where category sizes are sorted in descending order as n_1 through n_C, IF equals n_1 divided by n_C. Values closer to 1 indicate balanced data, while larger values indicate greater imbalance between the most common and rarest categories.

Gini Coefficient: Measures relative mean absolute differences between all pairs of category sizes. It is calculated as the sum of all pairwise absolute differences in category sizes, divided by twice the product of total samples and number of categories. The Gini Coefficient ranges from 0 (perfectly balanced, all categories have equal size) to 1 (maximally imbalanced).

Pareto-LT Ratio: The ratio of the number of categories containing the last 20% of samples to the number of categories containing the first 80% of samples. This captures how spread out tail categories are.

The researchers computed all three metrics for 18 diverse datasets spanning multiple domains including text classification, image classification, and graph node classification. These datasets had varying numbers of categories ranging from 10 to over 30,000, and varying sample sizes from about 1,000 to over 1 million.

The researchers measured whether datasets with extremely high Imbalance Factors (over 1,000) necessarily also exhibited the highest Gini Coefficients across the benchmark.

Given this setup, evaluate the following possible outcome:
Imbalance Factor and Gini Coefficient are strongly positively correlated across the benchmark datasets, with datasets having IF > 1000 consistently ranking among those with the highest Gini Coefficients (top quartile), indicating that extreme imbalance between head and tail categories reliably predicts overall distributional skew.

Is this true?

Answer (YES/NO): NO